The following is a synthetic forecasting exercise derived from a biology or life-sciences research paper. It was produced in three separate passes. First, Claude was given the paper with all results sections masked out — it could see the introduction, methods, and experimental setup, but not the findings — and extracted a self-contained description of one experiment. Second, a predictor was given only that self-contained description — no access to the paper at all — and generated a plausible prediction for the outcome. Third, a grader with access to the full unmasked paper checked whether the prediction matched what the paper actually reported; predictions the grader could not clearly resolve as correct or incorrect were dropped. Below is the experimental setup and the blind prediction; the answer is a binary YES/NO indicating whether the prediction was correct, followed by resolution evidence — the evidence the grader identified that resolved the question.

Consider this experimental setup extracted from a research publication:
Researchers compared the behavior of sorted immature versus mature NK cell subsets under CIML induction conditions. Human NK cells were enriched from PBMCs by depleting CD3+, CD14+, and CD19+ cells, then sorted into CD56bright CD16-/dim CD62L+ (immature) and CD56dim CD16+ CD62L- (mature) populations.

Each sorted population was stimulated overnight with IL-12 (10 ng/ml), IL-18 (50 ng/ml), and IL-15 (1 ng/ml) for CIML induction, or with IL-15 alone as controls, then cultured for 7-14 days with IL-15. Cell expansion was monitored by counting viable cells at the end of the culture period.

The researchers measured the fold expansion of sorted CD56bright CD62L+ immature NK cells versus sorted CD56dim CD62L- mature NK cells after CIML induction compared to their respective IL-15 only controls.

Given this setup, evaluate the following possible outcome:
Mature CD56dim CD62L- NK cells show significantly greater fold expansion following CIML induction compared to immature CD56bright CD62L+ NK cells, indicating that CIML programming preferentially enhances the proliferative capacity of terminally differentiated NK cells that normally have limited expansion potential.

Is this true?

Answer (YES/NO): NO